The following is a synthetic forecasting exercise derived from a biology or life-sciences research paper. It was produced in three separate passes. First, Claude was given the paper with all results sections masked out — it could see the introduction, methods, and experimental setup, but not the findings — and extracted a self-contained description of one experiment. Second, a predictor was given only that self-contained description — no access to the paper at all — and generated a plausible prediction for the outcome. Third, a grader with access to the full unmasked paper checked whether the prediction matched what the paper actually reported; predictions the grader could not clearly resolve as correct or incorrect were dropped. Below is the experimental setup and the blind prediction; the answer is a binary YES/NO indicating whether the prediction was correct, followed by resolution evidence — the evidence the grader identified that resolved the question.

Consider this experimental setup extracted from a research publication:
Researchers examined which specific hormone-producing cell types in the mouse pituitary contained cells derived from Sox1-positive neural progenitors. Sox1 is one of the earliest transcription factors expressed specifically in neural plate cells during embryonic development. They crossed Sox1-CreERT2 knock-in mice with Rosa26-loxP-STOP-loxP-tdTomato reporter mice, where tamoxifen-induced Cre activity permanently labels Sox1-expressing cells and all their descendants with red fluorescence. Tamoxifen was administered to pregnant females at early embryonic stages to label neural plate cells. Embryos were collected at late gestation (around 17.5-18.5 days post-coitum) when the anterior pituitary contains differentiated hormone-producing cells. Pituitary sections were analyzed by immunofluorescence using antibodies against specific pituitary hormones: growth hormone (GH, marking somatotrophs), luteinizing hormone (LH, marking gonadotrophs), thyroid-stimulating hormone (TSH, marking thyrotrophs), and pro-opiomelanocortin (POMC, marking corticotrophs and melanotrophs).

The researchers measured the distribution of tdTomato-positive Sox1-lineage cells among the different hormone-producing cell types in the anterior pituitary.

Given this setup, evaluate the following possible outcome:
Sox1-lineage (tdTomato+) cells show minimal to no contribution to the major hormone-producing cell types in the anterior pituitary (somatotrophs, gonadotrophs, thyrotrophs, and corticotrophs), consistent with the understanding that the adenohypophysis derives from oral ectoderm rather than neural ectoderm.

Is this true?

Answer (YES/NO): NO